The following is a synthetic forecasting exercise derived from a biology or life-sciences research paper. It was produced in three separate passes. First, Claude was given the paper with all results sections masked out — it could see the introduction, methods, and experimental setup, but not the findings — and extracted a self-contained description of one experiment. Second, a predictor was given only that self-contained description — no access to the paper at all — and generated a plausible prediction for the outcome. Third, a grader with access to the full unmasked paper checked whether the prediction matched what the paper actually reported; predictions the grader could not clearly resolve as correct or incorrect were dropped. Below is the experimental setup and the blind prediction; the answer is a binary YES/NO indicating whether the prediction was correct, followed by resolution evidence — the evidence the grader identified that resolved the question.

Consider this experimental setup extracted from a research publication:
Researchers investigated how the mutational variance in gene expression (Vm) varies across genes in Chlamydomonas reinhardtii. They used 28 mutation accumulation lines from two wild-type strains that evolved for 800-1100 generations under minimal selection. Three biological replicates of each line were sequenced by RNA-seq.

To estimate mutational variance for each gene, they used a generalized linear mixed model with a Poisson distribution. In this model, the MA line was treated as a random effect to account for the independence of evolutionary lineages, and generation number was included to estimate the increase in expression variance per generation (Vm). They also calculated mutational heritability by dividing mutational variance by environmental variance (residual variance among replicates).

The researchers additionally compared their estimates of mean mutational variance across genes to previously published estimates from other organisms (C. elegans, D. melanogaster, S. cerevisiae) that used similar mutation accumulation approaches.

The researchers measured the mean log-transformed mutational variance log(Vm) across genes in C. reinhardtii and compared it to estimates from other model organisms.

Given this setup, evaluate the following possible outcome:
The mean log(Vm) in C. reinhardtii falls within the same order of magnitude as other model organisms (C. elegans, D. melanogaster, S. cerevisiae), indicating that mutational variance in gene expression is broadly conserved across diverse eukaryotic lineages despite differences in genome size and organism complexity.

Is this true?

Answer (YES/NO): NO